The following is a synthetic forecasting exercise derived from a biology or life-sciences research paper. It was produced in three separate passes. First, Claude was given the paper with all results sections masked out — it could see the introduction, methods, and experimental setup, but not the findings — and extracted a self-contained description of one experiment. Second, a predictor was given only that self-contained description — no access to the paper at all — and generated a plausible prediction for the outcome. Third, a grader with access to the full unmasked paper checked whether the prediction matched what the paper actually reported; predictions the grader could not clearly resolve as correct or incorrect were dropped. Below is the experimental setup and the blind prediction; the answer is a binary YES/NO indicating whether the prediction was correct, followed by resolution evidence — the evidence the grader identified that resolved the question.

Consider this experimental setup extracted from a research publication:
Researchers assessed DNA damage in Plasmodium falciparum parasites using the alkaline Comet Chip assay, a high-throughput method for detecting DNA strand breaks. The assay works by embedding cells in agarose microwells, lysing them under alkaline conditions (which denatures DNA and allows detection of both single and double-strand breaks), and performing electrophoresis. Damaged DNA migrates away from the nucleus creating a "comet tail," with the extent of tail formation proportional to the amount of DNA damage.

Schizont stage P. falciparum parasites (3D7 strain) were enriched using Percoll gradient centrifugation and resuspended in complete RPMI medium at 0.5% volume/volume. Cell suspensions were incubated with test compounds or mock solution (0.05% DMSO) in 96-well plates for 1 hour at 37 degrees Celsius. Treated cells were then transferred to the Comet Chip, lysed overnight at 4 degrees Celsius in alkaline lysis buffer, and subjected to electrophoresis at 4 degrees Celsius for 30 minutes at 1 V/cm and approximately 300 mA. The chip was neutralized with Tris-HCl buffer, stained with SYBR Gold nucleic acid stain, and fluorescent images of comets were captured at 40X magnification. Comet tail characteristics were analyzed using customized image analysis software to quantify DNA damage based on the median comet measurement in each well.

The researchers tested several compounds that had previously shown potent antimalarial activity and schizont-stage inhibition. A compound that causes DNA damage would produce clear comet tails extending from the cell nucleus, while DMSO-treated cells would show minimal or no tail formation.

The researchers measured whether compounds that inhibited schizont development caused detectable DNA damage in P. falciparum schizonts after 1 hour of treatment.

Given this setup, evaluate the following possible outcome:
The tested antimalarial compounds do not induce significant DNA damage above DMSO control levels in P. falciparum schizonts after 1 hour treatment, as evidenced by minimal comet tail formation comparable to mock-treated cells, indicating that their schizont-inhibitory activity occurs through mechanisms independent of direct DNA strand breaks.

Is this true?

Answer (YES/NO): NO